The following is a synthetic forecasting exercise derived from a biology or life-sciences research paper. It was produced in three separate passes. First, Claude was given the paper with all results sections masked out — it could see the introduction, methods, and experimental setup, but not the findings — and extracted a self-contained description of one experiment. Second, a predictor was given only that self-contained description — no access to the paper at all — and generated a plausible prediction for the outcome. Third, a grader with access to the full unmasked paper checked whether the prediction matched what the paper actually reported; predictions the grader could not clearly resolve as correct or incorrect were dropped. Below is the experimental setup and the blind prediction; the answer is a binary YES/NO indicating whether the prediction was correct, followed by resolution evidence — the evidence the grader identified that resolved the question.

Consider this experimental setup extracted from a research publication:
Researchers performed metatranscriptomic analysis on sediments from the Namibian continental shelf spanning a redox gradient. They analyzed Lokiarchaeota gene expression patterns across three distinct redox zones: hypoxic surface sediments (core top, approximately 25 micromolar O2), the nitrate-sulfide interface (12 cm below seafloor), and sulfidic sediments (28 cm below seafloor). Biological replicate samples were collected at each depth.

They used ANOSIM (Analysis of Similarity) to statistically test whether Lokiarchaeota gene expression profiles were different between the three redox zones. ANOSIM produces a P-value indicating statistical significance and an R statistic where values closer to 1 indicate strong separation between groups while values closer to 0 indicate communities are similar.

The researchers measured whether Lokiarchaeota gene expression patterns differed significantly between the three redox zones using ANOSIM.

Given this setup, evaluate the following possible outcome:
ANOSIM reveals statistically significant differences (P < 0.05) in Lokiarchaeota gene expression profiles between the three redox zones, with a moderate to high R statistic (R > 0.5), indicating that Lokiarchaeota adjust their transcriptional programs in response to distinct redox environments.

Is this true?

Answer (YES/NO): YES